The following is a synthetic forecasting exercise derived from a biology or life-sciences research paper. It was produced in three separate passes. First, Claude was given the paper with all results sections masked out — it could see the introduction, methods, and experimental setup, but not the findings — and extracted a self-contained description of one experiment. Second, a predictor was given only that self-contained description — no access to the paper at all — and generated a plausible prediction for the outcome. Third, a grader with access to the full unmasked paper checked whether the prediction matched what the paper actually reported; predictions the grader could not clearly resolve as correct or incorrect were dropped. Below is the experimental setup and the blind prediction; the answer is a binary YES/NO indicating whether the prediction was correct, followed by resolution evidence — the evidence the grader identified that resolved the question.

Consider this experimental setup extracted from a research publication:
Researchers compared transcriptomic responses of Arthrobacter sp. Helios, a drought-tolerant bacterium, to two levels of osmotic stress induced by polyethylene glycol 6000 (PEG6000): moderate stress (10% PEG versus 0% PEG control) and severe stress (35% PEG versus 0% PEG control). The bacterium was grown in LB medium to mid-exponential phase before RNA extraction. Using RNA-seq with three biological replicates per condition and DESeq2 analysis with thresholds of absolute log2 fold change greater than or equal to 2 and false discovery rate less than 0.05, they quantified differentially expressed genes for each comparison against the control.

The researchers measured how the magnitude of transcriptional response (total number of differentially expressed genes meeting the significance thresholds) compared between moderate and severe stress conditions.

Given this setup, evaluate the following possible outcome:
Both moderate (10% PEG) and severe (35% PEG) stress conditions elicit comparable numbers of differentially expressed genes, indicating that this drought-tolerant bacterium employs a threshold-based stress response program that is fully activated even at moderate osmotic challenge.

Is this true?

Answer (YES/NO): NO